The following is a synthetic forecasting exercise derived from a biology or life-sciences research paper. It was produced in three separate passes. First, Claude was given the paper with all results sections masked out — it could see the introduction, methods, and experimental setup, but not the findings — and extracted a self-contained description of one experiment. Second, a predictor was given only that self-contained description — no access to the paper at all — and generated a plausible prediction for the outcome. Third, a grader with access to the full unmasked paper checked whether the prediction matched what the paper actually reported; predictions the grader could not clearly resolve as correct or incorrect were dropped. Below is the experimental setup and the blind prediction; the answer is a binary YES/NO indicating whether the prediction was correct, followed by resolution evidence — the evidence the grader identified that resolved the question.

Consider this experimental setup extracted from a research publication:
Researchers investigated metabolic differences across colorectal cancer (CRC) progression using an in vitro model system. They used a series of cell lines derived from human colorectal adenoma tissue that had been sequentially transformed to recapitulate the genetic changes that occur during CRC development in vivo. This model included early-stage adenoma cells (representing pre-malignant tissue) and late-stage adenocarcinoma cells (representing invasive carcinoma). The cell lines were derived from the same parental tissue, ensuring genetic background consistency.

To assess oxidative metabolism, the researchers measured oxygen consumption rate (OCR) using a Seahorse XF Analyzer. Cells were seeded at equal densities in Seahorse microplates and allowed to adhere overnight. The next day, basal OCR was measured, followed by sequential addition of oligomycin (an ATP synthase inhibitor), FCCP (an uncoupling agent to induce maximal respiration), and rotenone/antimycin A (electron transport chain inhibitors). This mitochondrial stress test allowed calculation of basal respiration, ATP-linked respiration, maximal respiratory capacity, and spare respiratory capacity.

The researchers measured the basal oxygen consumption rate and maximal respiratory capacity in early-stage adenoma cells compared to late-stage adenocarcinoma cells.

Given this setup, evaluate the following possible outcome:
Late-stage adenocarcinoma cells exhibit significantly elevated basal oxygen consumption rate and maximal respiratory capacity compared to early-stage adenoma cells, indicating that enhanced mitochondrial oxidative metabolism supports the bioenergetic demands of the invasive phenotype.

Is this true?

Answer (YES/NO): NO